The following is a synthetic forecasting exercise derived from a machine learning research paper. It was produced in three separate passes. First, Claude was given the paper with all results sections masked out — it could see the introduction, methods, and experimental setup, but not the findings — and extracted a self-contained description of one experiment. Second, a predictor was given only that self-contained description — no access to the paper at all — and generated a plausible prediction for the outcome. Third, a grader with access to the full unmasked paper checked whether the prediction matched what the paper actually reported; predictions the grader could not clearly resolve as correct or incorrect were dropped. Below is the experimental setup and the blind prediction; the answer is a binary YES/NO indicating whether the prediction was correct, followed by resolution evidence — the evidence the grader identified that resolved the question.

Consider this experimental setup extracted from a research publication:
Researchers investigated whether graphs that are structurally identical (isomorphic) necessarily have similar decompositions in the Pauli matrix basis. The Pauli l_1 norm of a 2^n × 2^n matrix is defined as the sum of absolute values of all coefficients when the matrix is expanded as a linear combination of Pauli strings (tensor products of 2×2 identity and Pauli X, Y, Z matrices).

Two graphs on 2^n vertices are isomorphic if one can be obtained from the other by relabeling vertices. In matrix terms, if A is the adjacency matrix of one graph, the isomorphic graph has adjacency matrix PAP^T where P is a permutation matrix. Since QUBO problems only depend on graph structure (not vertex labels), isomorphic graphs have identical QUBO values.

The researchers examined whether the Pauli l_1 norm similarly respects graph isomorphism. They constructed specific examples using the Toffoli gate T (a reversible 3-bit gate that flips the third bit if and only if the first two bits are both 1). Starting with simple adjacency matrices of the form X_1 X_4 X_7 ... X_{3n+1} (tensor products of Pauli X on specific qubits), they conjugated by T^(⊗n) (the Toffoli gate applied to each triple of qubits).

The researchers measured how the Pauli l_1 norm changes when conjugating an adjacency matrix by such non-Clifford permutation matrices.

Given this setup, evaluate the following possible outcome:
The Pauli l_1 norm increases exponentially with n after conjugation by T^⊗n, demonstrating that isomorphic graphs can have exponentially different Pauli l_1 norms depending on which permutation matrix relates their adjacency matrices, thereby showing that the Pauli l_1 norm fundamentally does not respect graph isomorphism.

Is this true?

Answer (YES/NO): YES